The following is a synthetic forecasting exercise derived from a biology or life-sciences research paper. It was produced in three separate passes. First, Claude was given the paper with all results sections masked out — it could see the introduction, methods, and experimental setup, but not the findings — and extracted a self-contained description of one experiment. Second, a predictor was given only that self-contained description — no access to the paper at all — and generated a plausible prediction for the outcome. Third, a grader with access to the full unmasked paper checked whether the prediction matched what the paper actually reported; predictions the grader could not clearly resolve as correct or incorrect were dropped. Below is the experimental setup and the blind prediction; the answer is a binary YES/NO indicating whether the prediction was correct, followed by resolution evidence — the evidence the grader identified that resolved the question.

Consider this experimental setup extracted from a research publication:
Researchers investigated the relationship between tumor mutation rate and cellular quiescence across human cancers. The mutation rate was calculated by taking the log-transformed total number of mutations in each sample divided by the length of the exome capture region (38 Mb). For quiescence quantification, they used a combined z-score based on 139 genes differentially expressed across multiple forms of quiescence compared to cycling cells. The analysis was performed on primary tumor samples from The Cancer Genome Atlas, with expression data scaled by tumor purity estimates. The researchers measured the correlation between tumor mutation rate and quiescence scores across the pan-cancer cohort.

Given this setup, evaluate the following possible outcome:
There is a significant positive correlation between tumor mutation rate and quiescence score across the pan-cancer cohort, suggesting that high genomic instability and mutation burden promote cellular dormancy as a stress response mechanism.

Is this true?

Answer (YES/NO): NO